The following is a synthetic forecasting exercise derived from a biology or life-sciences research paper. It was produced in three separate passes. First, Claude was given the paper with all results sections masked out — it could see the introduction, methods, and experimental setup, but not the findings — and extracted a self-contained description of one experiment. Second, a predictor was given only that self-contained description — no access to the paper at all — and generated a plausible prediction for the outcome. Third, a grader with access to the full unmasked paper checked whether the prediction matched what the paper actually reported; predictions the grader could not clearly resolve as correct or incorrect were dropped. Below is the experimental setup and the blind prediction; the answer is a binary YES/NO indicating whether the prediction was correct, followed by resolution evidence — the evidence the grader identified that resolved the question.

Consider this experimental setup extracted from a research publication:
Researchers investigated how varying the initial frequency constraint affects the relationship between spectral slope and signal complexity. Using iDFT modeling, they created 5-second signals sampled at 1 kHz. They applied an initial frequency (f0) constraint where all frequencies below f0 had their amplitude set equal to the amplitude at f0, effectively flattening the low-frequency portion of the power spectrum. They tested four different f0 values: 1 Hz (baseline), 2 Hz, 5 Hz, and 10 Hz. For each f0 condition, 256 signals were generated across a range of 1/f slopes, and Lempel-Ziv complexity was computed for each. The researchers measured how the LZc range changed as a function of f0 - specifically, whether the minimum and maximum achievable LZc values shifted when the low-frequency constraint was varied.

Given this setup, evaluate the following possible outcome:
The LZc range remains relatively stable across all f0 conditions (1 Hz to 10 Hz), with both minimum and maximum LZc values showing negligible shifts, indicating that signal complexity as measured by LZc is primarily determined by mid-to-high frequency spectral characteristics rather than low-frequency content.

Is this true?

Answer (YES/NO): NO